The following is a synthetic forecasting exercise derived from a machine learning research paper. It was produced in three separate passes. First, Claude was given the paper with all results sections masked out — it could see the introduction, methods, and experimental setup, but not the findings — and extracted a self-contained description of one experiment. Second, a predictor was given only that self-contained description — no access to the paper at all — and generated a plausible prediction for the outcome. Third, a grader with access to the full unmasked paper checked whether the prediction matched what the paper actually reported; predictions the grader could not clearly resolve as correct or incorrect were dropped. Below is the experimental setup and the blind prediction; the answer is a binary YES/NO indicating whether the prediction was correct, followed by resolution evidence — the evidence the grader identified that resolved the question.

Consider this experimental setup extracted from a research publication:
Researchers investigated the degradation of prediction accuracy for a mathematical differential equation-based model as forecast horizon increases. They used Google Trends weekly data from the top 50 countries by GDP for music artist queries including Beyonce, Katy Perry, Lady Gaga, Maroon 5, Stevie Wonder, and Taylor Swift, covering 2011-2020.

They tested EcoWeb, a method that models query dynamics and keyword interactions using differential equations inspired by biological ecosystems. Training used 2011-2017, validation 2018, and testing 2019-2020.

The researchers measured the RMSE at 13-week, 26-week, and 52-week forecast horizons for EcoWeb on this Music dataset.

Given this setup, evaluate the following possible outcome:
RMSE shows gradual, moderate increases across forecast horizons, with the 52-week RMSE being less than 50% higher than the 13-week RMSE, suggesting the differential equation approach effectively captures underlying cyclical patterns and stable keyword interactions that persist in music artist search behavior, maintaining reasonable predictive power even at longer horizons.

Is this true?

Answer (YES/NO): NO